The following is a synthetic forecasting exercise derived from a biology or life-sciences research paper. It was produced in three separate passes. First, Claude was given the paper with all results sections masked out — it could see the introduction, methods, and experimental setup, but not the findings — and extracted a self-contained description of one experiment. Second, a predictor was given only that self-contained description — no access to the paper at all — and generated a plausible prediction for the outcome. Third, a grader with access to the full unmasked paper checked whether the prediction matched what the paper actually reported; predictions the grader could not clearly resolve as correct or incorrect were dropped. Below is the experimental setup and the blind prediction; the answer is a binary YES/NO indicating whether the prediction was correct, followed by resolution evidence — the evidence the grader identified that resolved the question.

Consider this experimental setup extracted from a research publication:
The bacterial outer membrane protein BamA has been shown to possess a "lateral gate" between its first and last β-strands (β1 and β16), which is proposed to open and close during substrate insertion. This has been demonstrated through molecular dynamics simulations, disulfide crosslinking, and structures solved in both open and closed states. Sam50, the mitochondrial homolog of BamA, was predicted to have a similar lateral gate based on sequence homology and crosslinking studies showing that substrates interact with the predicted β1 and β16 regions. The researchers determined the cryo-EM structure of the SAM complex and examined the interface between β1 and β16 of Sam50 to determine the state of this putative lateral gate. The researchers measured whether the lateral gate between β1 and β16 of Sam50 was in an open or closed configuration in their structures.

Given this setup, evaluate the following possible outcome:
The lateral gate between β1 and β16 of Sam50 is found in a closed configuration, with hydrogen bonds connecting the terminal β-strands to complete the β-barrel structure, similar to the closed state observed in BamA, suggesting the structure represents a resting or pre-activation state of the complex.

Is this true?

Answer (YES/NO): NO